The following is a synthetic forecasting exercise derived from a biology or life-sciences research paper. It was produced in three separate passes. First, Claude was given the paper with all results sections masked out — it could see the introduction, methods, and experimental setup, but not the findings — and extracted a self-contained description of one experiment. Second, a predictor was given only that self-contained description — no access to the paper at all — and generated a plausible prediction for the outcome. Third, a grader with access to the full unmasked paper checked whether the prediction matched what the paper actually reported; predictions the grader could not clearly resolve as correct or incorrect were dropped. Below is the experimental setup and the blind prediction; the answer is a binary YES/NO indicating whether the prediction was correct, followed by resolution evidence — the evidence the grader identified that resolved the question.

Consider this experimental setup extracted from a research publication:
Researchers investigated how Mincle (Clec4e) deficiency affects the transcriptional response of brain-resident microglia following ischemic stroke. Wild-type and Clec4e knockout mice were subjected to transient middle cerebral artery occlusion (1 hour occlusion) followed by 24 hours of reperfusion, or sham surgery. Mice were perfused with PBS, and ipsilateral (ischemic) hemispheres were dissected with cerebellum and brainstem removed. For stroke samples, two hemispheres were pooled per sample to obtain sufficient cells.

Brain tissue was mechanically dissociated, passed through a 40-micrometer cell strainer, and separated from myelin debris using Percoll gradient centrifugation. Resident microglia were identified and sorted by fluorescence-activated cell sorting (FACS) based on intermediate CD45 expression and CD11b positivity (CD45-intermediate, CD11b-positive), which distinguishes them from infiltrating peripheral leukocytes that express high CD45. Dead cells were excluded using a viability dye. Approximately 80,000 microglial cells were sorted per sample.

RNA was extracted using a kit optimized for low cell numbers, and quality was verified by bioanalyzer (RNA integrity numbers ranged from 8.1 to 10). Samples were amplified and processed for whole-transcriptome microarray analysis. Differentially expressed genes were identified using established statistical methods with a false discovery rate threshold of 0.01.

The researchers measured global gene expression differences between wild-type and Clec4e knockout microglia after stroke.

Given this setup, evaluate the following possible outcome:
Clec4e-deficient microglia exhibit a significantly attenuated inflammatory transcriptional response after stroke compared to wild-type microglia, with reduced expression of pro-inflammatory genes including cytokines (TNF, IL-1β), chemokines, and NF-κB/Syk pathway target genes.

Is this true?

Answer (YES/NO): NO